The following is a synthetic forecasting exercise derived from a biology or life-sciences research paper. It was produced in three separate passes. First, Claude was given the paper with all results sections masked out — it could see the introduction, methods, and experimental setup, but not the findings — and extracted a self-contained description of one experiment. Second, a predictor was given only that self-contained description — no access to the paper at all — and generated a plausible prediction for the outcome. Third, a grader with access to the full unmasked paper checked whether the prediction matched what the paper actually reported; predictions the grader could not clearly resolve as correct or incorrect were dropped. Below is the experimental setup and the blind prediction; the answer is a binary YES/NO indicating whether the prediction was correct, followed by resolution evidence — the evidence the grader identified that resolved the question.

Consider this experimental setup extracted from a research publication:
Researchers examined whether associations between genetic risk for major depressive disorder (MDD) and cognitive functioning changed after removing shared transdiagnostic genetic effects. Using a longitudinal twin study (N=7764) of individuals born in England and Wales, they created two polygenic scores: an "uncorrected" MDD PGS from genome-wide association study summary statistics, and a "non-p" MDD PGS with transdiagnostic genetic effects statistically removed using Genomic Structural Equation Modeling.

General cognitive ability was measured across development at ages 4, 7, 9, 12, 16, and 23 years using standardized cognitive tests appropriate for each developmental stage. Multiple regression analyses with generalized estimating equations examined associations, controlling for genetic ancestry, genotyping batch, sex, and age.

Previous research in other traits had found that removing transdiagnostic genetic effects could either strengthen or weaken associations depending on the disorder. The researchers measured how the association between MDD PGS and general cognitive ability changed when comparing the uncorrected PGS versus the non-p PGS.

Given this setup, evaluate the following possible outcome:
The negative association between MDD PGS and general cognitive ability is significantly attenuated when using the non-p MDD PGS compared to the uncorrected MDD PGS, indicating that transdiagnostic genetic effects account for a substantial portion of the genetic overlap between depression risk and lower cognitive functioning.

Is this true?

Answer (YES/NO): NO